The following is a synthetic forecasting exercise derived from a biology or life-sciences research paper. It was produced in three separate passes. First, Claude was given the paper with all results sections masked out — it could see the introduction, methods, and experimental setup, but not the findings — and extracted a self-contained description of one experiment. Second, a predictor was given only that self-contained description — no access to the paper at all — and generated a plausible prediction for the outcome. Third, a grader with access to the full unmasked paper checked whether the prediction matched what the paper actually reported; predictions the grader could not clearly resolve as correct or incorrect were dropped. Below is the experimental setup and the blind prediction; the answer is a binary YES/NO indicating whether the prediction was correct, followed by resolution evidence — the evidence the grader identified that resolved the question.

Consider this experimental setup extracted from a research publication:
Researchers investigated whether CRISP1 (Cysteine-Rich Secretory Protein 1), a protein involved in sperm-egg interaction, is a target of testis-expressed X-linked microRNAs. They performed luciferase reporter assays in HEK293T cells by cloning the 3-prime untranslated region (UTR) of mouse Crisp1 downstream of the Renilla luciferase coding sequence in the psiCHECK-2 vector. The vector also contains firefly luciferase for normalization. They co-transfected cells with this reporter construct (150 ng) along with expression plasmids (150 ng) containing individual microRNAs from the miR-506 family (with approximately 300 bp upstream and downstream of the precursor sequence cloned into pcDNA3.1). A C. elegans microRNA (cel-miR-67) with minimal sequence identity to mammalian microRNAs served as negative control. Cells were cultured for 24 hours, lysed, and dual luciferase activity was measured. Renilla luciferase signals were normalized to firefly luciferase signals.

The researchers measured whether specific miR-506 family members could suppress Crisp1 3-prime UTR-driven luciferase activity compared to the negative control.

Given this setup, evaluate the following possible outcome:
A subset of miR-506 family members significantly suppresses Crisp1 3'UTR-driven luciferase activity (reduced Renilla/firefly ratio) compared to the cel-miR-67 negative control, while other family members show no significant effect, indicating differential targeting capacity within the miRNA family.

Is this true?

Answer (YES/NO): NO